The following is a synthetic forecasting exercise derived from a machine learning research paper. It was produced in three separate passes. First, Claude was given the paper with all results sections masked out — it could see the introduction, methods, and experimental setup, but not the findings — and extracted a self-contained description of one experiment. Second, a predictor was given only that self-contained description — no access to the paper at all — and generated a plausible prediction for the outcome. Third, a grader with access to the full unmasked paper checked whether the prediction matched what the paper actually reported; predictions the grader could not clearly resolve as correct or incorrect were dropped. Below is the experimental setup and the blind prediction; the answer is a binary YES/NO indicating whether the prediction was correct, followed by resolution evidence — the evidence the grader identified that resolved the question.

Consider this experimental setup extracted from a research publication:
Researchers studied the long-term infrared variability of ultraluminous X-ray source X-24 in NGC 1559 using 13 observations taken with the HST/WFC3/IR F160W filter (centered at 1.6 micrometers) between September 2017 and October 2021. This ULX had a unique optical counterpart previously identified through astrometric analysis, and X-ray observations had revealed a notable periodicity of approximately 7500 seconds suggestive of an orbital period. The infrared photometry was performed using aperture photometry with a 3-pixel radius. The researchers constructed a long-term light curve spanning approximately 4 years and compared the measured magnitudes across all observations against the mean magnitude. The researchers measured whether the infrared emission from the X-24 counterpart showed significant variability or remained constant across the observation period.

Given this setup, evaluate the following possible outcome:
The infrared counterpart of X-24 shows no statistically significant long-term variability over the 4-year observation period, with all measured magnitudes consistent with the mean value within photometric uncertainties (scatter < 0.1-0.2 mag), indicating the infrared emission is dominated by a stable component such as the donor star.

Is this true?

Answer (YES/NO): NO